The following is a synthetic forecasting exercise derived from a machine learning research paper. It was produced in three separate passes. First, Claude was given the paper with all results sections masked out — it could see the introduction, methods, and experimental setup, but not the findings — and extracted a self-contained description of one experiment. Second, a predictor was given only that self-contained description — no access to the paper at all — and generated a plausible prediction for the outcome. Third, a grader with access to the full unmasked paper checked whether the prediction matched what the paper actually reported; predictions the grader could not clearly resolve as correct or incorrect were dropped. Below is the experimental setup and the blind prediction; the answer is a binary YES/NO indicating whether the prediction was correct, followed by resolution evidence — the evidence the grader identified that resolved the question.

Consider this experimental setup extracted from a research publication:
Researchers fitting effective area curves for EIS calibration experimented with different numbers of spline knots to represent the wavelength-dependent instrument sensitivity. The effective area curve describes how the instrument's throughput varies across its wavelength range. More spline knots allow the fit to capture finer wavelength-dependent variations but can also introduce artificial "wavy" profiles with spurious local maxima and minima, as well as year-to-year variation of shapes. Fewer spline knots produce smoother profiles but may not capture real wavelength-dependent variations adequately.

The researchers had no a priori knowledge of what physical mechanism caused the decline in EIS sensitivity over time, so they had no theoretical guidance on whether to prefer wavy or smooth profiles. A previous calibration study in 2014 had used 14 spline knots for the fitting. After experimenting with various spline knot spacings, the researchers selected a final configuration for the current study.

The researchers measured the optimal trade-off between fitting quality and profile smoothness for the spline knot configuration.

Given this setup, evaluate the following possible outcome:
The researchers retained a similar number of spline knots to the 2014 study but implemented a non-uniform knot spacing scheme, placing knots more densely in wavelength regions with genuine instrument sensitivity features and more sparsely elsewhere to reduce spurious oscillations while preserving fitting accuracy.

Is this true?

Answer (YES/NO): NO